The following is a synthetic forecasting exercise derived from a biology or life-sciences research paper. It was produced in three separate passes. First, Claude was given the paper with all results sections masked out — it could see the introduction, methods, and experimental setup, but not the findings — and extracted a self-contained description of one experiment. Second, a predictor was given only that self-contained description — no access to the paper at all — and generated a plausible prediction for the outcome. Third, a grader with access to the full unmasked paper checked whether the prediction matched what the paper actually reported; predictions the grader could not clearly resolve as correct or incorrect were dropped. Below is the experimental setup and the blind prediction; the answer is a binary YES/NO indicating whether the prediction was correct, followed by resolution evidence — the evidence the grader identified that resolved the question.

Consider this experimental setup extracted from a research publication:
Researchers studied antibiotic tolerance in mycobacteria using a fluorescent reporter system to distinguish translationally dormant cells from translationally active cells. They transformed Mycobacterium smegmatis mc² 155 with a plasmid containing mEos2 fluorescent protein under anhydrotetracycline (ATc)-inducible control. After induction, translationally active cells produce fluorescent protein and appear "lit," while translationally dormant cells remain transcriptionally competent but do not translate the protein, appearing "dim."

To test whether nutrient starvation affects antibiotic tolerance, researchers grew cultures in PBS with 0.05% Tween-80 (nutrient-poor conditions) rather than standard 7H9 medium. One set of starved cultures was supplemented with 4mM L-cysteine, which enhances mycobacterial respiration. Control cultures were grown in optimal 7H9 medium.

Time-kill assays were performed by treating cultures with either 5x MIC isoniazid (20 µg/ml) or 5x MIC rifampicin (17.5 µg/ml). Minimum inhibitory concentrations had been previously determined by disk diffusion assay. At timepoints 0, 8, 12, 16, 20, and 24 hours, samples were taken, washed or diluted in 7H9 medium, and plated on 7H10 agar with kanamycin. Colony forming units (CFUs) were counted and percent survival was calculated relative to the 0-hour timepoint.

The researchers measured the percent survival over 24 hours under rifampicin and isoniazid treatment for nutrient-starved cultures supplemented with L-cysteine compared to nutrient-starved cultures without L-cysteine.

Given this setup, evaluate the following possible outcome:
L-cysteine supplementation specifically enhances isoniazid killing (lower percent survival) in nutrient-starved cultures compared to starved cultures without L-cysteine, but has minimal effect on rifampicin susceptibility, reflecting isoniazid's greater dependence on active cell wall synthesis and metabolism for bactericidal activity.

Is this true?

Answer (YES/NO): NO